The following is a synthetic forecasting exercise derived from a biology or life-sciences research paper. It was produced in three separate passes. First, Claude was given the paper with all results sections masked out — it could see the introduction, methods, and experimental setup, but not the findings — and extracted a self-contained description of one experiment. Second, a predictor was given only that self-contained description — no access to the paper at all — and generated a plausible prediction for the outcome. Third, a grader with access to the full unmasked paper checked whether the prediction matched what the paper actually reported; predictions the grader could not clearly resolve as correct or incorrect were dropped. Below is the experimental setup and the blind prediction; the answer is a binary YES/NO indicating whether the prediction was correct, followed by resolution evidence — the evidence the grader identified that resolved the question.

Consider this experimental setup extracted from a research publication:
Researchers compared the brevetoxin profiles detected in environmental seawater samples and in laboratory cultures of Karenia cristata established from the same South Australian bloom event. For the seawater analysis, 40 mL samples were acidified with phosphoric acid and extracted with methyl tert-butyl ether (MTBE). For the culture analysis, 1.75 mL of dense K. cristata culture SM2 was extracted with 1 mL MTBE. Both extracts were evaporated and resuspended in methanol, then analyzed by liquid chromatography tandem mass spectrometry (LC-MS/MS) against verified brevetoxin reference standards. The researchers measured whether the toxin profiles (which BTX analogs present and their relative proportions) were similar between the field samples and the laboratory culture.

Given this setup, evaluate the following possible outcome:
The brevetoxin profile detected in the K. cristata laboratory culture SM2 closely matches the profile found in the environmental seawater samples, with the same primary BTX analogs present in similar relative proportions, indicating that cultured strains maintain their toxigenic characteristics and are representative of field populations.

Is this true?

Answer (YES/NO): YES